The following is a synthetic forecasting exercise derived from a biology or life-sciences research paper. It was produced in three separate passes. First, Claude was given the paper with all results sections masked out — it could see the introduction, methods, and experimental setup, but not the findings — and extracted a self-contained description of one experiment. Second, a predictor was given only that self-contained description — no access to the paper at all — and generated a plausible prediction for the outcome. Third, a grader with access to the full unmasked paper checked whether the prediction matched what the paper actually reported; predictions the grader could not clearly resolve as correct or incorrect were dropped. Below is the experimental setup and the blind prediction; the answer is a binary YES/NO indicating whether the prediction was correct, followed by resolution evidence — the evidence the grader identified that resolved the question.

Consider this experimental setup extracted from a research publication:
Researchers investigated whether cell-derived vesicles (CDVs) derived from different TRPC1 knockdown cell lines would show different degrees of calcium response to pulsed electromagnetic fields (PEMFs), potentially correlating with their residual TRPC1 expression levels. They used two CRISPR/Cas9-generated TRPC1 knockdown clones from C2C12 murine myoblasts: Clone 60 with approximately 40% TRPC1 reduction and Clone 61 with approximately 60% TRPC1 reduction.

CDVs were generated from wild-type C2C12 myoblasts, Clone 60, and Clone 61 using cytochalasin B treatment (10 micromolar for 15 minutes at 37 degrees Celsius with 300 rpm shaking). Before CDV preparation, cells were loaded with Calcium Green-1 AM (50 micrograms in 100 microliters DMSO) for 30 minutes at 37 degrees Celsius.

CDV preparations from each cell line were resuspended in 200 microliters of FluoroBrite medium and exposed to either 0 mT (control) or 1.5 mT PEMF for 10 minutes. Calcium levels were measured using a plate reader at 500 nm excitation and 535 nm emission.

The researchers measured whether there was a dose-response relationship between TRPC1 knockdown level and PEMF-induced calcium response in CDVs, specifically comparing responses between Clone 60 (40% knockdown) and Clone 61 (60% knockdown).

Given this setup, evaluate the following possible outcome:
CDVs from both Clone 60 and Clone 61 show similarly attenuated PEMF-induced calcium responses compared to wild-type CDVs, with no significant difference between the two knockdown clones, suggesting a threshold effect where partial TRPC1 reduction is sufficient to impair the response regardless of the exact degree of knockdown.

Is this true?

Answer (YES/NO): YES